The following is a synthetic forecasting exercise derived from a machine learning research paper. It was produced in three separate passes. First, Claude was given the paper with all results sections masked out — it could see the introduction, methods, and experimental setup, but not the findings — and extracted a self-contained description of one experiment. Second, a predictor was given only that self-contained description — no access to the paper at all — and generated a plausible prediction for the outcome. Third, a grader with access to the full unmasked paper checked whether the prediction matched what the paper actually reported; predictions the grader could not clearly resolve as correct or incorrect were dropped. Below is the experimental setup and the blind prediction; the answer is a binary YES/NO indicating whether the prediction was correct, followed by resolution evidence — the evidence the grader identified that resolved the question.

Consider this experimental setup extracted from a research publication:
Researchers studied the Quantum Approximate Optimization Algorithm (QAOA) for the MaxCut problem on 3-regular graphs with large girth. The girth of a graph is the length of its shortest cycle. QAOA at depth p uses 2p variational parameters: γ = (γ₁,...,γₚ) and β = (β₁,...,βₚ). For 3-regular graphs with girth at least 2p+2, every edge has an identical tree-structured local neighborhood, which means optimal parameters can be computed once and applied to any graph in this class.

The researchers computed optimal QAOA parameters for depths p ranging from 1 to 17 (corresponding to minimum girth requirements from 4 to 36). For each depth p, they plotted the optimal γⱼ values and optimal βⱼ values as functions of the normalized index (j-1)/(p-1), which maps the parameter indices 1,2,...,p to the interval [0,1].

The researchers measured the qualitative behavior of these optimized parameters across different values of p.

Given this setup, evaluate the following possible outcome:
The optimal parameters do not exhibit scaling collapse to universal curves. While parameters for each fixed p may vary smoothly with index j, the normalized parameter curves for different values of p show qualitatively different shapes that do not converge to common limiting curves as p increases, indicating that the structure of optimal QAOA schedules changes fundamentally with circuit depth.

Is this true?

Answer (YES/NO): NO